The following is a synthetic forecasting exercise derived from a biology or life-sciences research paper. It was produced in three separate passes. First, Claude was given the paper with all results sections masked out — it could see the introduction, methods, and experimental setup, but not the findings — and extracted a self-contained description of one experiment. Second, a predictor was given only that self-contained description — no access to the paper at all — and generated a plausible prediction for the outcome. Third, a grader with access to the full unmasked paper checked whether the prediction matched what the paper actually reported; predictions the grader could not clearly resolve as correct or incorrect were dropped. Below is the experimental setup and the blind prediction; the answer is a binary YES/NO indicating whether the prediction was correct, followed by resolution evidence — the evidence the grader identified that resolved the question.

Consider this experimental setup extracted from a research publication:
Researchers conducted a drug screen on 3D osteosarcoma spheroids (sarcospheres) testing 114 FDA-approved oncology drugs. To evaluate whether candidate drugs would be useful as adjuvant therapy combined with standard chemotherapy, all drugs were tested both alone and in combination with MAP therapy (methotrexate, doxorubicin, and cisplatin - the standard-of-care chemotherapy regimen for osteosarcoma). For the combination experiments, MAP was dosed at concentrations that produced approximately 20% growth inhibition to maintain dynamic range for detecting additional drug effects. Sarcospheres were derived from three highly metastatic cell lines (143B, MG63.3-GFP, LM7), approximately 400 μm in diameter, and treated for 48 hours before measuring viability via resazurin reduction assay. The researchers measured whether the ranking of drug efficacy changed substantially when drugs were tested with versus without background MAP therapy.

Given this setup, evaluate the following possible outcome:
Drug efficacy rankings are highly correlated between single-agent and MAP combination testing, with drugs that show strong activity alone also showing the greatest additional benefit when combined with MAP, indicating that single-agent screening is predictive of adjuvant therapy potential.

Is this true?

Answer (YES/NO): NO